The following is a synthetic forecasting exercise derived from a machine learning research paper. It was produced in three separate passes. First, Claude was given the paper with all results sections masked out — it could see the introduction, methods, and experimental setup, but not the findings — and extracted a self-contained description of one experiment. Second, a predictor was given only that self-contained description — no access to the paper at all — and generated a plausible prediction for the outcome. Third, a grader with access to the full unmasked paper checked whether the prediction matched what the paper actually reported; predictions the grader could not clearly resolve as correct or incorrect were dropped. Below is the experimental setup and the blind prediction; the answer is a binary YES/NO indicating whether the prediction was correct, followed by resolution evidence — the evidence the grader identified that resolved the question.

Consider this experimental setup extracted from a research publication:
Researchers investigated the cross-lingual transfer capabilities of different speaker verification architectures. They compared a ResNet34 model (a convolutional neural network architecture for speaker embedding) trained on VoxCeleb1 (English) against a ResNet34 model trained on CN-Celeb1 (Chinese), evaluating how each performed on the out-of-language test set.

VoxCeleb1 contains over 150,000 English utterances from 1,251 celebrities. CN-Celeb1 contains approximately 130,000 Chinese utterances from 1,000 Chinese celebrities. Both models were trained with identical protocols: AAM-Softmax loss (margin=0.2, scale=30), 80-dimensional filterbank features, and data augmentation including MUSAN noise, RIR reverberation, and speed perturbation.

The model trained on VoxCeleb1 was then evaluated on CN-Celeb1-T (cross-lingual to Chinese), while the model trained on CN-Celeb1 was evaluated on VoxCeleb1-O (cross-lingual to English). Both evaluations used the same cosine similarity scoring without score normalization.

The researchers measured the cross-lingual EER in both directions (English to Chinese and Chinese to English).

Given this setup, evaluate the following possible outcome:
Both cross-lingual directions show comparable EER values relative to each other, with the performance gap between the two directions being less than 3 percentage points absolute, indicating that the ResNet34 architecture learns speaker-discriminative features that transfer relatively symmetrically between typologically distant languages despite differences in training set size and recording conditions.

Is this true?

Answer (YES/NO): NO